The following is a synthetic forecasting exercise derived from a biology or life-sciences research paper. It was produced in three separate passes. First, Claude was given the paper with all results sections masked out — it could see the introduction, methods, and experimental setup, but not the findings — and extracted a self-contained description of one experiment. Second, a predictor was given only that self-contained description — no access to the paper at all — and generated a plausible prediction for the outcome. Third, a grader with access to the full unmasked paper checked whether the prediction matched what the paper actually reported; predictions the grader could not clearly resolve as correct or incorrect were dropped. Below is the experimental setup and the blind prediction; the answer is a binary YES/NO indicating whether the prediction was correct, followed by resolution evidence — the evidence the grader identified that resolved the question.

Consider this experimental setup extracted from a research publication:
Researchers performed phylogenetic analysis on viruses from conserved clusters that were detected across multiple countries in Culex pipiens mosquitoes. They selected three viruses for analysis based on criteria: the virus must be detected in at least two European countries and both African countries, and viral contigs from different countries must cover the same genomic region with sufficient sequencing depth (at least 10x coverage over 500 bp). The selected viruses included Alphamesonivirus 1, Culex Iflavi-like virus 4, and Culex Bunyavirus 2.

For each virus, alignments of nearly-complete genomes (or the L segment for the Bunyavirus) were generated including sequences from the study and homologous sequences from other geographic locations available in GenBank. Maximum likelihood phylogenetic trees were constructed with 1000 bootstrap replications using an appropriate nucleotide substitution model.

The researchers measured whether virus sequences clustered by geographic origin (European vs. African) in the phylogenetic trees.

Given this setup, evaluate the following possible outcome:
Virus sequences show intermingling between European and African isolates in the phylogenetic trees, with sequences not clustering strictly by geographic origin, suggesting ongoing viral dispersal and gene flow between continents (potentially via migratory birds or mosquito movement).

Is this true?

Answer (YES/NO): YES